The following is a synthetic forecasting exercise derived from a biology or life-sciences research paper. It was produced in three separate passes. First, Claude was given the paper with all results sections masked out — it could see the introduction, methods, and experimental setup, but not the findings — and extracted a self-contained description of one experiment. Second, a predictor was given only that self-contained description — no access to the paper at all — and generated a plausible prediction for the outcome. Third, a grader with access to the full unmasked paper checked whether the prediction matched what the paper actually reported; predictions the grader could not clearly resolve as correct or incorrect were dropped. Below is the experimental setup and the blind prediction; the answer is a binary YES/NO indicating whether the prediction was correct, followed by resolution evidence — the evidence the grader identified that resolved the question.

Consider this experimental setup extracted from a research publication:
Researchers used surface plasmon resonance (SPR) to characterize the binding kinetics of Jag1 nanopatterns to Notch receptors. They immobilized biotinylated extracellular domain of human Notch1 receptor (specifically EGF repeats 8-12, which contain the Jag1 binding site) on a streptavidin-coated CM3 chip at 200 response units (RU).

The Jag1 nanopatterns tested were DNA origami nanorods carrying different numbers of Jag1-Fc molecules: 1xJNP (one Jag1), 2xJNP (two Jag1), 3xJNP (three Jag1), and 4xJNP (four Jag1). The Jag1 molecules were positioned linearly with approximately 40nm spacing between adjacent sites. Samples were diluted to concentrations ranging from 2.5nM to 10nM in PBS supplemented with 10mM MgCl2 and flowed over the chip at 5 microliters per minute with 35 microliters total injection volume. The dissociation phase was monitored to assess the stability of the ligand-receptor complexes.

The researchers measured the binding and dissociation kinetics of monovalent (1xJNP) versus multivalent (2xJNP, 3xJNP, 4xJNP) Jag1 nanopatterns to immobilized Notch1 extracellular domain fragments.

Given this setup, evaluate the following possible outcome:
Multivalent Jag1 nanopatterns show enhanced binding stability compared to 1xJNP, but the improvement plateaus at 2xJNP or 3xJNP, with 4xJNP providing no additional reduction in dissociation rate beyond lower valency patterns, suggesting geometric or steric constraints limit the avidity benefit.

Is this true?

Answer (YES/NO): NO